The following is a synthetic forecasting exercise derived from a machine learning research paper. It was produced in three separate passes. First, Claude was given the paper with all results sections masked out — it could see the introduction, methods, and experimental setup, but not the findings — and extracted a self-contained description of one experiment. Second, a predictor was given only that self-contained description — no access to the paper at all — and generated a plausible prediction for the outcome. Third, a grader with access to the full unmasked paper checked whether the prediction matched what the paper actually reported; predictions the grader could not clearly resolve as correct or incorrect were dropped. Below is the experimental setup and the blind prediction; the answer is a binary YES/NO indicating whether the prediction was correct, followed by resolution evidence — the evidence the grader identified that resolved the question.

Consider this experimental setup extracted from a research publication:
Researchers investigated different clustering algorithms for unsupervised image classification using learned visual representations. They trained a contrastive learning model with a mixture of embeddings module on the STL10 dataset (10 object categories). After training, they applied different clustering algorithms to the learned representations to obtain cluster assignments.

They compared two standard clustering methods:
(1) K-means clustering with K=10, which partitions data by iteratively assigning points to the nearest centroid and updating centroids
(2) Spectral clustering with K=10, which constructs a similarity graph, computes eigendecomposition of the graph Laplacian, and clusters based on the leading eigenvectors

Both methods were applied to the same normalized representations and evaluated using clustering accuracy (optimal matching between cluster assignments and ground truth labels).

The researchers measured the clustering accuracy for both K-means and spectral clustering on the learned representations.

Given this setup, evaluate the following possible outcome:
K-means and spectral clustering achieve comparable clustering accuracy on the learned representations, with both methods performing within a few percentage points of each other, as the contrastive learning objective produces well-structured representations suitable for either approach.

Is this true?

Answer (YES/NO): YES